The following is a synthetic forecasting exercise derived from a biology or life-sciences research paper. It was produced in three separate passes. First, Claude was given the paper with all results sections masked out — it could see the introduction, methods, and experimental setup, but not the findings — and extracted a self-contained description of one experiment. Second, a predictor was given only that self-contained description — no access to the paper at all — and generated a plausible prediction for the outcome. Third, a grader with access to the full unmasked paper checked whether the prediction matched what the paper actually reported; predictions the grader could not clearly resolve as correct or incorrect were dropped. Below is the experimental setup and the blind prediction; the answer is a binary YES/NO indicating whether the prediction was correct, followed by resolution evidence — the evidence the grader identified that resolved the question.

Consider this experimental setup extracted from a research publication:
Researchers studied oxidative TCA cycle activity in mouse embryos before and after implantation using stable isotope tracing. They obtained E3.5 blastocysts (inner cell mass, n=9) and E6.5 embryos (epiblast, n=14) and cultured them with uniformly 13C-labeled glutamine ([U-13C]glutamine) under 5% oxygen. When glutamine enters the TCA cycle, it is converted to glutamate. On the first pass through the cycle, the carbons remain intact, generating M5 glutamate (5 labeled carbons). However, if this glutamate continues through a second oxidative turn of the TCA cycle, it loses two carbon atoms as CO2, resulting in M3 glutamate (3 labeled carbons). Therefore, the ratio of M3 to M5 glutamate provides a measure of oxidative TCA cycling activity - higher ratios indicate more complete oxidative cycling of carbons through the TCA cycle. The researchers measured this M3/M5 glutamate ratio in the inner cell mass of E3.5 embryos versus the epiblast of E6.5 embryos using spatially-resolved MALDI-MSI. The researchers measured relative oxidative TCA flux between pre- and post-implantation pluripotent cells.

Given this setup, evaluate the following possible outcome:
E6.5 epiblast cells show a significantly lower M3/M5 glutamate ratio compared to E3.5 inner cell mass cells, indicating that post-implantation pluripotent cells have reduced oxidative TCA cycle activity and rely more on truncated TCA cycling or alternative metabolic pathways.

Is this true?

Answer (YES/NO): YES